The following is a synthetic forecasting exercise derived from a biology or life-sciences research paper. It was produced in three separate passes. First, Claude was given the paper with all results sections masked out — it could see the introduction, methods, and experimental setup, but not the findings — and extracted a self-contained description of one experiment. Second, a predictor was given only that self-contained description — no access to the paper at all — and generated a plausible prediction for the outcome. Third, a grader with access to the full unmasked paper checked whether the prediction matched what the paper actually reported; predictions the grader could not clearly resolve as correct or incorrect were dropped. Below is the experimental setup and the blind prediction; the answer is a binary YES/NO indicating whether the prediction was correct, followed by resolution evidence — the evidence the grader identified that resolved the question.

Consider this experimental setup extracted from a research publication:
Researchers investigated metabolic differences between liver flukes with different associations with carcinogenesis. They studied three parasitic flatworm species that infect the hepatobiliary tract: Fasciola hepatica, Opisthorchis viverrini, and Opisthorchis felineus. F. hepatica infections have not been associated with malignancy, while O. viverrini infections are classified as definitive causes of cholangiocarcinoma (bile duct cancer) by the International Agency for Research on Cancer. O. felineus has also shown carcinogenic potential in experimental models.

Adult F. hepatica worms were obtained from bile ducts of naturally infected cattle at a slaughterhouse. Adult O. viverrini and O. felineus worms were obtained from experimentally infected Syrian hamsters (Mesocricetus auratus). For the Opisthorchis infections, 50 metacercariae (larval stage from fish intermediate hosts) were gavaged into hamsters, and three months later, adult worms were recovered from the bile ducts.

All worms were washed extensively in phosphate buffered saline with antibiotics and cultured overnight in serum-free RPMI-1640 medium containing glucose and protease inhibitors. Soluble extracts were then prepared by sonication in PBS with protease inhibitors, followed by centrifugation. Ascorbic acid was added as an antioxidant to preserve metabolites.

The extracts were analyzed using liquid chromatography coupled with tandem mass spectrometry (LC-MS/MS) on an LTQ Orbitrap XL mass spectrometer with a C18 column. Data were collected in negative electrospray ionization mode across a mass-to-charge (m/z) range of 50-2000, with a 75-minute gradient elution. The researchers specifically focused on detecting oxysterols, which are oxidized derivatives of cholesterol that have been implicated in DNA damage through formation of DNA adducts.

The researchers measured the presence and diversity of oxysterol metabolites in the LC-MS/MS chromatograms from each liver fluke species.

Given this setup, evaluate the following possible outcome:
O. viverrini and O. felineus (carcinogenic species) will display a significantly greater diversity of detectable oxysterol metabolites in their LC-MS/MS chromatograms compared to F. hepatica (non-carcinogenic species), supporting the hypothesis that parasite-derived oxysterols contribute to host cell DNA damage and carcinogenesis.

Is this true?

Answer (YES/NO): YES